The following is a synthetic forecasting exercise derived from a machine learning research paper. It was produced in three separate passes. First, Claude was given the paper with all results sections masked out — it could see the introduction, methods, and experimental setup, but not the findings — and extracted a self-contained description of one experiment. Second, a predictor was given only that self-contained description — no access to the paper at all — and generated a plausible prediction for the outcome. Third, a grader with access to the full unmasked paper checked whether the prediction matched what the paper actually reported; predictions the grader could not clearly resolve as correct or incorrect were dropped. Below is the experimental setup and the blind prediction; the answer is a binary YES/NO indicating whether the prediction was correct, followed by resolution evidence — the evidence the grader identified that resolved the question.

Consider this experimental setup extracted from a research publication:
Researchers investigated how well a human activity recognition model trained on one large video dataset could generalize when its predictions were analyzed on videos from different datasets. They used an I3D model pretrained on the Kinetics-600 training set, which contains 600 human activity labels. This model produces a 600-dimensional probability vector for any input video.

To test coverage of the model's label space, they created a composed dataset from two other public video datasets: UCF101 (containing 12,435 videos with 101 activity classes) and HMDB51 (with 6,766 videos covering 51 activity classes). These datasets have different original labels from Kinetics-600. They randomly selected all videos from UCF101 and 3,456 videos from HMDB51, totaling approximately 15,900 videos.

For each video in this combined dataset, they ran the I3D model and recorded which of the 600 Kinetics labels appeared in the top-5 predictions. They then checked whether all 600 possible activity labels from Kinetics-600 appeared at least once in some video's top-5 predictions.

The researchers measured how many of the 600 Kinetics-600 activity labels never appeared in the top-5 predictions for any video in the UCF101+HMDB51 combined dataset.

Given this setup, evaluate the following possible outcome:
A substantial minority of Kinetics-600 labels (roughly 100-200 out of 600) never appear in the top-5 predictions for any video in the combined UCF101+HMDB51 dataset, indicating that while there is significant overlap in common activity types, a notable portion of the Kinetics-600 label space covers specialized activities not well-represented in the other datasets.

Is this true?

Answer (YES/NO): NO